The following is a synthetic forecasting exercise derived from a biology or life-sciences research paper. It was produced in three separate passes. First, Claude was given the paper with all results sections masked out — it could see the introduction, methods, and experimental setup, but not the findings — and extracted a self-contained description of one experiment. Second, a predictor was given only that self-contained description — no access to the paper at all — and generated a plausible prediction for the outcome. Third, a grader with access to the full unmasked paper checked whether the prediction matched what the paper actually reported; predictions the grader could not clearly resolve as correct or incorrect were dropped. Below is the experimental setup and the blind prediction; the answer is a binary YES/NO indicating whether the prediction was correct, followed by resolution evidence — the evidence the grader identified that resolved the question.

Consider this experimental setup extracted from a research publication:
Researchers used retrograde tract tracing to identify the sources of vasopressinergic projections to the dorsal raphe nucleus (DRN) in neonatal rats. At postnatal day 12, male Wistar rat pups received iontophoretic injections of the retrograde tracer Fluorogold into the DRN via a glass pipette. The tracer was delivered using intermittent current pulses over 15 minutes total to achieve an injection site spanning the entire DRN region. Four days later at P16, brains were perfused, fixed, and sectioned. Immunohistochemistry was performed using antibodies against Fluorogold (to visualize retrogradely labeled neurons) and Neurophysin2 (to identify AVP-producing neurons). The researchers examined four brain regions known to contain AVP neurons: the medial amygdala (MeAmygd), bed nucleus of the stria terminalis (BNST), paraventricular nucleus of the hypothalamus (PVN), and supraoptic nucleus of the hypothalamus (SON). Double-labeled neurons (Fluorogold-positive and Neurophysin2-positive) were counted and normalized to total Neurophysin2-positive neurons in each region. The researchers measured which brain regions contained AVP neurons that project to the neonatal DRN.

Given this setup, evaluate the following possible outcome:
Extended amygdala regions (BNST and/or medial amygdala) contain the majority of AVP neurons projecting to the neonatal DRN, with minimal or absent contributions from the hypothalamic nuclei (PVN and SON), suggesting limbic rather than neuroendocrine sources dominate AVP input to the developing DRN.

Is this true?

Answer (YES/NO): YES